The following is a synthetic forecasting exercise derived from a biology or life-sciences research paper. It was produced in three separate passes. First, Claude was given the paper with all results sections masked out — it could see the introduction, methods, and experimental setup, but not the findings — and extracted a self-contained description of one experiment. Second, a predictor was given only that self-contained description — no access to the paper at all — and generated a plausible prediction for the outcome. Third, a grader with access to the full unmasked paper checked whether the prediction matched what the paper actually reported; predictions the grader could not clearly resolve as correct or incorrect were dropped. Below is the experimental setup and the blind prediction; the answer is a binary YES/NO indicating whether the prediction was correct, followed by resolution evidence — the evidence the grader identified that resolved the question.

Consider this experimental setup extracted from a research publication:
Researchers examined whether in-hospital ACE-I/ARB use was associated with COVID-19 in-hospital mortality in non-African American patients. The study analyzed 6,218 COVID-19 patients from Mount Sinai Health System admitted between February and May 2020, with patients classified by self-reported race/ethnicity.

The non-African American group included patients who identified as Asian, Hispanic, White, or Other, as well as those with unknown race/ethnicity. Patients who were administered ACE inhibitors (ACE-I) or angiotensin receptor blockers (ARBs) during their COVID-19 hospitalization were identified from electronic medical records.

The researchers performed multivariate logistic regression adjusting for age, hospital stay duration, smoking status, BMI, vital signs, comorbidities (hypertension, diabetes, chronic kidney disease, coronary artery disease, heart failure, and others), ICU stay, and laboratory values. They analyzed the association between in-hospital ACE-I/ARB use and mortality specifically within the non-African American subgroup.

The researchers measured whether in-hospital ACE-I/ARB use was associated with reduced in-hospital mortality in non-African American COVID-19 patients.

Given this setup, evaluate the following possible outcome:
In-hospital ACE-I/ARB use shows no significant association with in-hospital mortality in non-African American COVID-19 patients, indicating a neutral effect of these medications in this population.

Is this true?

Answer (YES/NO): NO